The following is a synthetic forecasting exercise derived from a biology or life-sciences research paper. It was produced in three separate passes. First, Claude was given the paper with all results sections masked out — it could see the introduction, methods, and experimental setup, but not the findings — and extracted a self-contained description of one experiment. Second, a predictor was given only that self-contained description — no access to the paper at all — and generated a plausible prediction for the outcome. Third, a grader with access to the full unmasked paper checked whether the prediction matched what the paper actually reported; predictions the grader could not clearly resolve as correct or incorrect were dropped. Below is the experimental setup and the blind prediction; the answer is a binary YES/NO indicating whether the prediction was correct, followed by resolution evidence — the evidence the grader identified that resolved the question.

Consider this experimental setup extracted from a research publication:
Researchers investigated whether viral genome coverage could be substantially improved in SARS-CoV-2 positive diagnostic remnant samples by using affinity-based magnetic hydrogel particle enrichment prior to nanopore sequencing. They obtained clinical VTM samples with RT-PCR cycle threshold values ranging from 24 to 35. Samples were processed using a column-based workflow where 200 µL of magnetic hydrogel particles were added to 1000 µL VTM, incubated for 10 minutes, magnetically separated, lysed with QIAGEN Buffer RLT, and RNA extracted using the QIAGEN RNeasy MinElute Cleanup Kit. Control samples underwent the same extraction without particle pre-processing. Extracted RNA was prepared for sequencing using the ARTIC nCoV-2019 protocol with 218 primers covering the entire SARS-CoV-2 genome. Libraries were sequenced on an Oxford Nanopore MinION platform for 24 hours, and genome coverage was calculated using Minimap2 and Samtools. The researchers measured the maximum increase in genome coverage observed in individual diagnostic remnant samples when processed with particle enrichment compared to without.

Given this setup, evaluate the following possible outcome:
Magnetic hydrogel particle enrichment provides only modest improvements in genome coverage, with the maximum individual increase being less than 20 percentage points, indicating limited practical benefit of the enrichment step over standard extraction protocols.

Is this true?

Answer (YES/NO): NO